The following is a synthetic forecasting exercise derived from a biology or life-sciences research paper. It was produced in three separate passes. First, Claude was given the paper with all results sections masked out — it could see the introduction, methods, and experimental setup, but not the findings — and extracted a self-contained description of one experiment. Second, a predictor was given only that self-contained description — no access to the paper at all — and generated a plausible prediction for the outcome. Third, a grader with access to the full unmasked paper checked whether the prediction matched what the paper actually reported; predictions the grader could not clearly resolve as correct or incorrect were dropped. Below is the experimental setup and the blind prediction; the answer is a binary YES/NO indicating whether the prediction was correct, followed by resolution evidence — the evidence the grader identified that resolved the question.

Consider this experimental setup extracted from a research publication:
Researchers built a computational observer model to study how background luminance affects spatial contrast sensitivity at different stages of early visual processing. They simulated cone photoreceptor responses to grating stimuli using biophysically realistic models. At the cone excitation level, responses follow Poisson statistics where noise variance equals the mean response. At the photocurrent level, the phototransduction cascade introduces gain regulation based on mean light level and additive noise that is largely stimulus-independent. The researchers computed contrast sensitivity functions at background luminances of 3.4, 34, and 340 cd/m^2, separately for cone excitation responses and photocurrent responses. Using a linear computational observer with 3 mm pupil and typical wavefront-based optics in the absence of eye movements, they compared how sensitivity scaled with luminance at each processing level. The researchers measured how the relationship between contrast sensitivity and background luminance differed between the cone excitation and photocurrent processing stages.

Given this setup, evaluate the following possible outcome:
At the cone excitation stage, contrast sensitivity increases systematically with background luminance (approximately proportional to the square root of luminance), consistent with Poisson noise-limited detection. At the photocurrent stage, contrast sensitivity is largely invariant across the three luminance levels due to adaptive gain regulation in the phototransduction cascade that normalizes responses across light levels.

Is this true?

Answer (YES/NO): YES